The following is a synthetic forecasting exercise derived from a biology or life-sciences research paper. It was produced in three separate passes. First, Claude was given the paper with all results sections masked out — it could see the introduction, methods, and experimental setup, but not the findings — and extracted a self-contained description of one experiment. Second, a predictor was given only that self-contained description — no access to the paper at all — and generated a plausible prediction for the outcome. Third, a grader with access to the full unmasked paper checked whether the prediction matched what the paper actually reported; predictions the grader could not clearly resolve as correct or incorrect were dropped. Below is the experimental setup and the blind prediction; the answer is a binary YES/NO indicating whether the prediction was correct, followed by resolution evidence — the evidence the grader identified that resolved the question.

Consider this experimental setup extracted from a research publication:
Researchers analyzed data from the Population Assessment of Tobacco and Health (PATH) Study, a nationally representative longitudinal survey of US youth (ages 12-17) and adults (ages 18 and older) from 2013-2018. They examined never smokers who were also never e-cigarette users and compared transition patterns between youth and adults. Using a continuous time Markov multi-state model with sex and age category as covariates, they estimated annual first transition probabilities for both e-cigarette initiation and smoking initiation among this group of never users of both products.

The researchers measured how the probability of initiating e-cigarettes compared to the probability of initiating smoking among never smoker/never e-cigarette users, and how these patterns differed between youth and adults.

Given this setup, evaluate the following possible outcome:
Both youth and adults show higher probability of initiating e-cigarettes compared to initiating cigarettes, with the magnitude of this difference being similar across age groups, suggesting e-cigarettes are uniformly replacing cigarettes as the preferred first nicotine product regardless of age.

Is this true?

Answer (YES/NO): NO